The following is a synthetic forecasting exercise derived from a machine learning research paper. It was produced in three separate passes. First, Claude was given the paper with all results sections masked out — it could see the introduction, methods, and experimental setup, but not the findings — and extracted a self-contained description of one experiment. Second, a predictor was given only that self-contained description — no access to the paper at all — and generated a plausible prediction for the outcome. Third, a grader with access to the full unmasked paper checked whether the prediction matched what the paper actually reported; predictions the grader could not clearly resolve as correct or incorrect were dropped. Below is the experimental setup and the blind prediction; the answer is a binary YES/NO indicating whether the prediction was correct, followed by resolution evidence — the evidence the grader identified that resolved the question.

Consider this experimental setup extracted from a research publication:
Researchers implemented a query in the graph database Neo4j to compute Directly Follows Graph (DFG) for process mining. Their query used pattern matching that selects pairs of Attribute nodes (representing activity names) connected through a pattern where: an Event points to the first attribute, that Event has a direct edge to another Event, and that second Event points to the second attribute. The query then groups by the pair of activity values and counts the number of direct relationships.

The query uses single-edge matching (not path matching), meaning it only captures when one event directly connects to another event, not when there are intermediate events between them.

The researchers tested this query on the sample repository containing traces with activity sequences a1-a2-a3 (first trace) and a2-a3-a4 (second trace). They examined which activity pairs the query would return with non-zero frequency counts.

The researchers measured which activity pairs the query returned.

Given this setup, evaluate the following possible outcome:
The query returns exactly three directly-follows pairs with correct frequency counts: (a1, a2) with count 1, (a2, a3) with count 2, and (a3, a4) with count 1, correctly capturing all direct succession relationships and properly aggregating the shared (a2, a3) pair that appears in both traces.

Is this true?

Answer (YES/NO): YES